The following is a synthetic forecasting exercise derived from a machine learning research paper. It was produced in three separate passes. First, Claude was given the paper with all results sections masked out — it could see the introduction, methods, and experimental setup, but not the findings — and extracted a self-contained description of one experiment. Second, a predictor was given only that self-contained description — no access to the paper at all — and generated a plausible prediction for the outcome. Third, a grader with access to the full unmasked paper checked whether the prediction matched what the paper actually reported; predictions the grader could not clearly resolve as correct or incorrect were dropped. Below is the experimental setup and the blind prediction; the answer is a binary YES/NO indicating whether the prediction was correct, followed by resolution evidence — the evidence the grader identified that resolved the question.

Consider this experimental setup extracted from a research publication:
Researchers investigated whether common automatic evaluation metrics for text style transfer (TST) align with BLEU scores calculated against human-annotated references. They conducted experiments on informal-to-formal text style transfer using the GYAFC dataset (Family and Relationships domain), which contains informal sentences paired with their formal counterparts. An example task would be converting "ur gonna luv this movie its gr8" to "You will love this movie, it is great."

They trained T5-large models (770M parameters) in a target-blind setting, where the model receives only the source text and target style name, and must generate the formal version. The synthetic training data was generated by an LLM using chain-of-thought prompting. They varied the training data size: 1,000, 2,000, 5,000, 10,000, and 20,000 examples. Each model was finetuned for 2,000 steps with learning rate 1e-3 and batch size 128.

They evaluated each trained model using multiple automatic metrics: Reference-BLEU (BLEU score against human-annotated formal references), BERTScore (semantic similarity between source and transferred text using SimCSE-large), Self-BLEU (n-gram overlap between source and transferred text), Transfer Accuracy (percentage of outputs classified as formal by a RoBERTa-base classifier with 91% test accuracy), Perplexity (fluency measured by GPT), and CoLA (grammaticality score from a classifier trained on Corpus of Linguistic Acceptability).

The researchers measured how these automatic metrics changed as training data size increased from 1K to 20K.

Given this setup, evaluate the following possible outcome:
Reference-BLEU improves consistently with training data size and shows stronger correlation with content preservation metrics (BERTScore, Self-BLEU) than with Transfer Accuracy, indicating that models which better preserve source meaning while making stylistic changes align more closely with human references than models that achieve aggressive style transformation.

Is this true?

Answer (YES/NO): NO